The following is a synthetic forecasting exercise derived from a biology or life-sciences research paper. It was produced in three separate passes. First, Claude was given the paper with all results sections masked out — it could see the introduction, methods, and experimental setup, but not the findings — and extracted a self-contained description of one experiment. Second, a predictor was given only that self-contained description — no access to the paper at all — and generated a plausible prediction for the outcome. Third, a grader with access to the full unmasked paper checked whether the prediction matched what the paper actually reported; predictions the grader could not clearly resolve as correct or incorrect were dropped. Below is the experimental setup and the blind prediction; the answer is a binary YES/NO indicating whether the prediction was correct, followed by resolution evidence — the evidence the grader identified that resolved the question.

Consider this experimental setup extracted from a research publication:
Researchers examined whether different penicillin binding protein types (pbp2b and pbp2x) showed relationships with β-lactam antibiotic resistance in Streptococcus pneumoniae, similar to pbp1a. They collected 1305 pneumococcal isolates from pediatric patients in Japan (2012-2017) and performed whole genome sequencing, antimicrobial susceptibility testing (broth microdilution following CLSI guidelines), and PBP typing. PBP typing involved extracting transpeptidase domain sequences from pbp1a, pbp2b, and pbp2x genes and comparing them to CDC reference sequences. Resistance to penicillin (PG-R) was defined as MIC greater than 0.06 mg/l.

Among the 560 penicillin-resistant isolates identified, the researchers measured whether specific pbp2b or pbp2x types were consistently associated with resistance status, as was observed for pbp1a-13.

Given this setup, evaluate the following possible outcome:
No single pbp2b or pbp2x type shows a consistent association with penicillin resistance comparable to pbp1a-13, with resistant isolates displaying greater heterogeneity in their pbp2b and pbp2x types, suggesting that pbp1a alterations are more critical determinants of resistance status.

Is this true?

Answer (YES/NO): YES